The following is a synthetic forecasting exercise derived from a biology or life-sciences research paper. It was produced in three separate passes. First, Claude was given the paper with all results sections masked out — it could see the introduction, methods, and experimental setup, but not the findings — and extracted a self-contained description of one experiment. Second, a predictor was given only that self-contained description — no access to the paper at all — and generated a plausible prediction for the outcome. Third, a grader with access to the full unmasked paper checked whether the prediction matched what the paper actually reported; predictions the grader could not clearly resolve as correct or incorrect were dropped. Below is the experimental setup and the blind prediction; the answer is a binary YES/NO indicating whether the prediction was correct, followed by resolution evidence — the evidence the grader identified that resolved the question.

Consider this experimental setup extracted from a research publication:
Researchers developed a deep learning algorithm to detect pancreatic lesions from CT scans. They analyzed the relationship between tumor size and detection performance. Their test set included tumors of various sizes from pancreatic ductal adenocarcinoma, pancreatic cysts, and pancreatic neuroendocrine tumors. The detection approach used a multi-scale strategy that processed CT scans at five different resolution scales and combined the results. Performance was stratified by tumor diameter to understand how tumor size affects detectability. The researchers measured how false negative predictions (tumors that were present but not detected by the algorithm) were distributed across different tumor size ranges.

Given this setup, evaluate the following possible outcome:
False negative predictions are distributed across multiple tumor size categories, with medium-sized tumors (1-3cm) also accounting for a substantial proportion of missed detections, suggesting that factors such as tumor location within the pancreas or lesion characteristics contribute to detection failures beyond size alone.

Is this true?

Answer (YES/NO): NO